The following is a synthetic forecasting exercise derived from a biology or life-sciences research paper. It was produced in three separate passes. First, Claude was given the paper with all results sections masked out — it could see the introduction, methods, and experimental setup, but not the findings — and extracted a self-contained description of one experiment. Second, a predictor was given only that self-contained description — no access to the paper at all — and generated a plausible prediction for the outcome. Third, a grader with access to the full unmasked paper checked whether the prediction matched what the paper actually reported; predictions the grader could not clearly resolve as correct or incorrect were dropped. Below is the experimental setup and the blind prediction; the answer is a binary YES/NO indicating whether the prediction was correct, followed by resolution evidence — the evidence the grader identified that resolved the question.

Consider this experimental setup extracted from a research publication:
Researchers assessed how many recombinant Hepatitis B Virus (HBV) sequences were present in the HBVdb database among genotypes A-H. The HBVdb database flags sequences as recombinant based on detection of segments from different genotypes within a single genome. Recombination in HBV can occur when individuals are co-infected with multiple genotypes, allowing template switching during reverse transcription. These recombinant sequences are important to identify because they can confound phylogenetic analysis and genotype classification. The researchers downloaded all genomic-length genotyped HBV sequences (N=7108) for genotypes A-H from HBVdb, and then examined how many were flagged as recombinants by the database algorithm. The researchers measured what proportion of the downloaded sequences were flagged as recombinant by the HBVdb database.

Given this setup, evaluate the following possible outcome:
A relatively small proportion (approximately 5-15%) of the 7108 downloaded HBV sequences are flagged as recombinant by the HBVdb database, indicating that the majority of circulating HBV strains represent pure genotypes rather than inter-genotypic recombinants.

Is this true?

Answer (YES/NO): YES